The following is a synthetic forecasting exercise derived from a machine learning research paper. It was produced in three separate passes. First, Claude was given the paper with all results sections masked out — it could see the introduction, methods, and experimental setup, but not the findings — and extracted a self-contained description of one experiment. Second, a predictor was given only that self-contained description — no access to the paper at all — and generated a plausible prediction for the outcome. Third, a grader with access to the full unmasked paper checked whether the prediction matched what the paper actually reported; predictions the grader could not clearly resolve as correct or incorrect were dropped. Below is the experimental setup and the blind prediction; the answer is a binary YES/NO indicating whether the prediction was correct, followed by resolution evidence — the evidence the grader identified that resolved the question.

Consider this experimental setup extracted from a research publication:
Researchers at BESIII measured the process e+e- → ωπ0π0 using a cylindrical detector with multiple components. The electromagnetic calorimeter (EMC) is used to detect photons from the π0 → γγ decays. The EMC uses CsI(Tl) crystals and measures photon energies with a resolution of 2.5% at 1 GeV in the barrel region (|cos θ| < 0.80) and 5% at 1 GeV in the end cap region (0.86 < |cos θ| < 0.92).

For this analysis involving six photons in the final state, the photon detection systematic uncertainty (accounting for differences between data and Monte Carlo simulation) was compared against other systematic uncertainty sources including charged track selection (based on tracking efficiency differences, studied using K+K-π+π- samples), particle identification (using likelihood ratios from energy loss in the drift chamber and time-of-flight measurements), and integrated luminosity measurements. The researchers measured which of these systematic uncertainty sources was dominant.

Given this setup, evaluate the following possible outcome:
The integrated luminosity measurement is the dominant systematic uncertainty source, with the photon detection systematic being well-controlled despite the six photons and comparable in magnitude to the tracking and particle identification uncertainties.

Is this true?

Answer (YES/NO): NO